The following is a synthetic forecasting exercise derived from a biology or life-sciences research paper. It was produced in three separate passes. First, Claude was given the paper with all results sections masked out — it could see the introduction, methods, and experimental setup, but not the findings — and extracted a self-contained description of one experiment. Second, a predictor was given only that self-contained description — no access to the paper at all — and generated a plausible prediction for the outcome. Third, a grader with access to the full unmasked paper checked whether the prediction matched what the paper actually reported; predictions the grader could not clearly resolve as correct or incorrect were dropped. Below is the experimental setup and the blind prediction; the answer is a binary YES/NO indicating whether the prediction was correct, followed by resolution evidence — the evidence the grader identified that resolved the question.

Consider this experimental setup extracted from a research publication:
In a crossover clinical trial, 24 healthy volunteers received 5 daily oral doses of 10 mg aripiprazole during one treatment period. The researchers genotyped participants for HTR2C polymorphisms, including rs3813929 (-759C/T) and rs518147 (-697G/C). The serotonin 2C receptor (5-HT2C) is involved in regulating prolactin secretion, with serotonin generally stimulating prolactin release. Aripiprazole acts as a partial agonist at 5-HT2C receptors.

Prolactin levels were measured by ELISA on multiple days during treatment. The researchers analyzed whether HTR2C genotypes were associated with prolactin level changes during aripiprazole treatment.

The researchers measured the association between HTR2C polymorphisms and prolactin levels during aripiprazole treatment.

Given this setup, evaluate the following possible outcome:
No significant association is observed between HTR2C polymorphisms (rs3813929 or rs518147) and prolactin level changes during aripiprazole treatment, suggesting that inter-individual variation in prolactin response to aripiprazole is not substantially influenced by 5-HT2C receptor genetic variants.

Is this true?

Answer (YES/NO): YES